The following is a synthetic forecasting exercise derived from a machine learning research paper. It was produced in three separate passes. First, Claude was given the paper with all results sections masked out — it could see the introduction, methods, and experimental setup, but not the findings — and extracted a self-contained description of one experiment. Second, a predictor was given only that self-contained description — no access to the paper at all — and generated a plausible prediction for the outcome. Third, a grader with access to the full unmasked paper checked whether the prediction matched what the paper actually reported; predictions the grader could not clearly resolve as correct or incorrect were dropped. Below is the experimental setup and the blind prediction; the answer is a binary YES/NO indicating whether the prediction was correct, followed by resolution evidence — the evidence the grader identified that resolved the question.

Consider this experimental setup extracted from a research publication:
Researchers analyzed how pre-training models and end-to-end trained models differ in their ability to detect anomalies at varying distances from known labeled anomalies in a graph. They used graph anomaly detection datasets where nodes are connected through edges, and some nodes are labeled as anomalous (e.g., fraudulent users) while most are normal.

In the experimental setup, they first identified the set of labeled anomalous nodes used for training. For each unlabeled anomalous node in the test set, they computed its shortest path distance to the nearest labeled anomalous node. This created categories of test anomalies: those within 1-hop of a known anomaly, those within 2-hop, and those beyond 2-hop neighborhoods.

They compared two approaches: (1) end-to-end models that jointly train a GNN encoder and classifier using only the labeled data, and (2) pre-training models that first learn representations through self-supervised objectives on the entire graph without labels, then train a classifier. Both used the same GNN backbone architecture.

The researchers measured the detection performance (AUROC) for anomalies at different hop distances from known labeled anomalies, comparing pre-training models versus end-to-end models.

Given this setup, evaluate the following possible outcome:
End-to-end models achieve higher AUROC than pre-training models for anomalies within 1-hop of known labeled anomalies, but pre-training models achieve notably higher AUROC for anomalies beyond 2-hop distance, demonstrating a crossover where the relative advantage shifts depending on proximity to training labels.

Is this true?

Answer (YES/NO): NO